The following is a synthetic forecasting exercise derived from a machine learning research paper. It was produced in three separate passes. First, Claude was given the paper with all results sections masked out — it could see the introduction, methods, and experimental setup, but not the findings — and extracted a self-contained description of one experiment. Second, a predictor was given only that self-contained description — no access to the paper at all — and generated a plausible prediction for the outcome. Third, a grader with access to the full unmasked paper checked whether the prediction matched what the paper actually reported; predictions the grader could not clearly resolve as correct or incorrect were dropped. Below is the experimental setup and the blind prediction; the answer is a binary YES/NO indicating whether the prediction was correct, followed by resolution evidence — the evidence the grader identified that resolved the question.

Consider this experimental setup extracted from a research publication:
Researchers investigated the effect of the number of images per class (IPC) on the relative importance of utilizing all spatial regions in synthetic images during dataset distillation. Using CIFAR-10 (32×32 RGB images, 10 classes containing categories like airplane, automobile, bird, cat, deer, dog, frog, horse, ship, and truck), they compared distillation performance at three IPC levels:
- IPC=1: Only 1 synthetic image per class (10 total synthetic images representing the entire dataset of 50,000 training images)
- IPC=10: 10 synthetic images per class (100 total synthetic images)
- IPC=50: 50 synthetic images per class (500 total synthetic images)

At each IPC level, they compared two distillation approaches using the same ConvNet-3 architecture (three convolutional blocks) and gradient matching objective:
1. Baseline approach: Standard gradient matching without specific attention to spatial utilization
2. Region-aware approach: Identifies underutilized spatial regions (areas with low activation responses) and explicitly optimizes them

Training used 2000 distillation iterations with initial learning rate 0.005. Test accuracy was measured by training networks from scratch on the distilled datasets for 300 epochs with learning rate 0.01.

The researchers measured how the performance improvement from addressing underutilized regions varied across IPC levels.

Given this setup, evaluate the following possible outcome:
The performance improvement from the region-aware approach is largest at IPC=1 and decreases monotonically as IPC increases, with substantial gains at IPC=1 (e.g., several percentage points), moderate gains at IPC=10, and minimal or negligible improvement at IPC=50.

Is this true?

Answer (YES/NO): YES